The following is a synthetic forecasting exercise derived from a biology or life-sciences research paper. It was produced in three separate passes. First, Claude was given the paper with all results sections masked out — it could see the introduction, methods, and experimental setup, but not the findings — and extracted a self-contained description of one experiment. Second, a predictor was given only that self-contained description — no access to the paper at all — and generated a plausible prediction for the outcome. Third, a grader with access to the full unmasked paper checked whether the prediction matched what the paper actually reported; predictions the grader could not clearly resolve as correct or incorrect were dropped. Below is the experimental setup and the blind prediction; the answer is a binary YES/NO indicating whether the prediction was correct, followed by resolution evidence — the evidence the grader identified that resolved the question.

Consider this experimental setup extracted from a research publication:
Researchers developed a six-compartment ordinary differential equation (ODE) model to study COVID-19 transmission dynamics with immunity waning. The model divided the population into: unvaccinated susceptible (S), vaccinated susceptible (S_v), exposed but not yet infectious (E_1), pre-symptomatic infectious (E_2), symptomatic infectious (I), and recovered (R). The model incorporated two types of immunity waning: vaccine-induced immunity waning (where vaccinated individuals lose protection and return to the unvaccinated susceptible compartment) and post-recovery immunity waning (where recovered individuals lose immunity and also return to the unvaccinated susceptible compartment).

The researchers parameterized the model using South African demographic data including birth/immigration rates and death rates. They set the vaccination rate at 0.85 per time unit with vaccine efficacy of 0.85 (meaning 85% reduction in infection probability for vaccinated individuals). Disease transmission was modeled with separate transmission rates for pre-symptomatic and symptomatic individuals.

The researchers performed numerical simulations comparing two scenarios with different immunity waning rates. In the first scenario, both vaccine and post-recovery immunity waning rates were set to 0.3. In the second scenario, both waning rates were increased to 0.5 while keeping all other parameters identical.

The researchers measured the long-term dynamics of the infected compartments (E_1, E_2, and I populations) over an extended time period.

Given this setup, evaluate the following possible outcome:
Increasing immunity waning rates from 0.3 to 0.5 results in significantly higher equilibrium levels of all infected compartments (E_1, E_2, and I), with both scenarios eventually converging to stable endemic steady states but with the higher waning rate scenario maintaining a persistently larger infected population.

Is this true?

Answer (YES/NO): NO